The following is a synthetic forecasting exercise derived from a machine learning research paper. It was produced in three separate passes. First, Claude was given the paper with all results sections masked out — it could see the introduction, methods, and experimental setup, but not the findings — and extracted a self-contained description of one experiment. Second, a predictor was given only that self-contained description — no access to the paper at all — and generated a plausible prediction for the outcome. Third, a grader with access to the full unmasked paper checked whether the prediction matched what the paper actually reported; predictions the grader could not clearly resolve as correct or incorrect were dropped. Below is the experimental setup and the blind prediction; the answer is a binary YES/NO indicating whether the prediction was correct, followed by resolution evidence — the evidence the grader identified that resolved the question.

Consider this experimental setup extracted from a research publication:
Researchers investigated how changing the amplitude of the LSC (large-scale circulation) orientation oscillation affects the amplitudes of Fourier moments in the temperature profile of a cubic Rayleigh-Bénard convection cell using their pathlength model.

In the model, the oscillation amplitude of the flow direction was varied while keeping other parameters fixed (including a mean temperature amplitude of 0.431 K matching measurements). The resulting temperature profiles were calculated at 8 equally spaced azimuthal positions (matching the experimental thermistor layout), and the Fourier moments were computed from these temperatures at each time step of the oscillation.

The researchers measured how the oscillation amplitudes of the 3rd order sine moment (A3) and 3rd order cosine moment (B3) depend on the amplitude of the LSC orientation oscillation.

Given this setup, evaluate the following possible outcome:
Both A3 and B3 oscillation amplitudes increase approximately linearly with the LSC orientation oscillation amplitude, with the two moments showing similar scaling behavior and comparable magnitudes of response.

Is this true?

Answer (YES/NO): NO